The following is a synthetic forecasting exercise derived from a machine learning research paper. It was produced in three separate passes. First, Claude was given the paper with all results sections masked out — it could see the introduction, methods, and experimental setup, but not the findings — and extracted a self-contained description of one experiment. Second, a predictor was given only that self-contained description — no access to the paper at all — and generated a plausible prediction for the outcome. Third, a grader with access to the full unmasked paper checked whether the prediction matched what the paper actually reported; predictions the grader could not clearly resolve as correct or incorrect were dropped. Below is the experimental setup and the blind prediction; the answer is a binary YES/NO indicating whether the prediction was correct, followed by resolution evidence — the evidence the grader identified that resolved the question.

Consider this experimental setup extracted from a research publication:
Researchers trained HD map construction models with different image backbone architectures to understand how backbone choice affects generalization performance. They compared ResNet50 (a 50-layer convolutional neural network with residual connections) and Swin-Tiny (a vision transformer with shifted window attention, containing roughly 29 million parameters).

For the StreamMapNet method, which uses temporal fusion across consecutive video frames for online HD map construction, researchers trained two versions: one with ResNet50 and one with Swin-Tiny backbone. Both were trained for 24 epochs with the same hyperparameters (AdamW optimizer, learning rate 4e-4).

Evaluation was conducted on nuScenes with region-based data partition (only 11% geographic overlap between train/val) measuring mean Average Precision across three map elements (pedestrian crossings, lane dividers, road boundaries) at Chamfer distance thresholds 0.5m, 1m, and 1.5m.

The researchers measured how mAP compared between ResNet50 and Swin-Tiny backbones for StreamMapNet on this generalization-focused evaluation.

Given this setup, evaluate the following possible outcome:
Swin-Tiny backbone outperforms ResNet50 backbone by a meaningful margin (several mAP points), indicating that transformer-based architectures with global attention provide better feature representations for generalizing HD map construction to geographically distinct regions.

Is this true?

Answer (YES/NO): NO